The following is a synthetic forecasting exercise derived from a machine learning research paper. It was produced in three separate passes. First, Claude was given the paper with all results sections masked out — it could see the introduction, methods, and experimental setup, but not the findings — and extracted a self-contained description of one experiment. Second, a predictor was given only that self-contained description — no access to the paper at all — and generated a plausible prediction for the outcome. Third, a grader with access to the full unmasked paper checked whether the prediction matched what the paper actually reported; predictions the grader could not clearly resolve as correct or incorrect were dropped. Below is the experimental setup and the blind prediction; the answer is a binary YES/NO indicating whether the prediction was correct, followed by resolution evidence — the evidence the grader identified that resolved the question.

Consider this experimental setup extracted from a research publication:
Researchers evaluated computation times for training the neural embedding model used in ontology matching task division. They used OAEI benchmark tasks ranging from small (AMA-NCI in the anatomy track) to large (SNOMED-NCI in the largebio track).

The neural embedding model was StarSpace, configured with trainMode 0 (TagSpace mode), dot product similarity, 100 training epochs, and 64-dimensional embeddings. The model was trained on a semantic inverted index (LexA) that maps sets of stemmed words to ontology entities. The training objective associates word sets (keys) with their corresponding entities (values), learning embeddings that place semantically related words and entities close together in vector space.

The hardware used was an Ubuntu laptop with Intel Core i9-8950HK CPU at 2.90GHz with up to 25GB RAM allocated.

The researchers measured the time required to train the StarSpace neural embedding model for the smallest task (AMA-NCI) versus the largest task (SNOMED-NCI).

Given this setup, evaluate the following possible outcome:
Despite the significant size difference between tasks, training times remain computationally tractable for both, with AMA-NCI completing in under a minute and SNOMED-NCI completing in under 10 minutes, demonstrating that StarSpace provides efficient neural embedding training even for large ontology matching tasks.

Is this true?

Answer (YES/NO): YES